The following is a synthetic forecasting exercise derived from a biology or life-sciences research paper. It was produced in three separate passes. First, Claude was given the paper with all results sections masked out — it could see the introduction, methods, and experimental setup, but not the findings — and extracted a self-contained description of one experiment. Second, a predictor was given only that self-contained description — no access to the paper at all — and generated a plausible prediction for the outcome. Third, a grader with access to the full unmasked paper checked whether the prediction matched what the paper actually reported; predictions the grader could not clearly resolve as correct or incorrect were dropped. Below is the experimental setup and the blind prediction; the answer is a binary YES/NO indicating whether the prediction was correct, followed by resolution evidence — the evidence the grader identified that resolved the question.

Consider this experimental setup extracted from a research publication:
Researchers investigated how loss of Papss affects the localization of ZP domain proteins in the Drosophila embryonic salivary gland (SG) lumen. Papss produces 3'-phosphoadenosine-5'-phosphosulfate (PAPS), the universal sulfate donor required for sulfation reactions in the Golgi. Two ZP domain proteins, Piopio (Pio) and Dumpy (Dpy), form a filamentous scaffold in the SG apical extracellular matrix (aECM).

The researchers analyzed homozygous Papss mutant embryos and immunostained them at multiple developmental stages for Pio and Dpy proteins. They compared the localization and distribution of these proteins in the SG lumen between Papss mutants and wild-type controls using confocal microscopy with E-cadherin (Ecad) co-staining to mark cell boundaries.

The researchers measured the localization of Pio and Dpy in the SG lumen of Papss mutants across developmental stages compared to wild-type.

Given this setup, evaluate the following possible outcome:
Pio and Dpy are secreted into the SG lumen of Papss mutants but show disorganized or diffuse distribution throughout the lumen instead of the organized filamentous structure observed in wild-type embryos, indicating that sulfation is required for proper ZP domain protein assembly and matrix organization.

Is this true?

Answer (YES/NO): NO